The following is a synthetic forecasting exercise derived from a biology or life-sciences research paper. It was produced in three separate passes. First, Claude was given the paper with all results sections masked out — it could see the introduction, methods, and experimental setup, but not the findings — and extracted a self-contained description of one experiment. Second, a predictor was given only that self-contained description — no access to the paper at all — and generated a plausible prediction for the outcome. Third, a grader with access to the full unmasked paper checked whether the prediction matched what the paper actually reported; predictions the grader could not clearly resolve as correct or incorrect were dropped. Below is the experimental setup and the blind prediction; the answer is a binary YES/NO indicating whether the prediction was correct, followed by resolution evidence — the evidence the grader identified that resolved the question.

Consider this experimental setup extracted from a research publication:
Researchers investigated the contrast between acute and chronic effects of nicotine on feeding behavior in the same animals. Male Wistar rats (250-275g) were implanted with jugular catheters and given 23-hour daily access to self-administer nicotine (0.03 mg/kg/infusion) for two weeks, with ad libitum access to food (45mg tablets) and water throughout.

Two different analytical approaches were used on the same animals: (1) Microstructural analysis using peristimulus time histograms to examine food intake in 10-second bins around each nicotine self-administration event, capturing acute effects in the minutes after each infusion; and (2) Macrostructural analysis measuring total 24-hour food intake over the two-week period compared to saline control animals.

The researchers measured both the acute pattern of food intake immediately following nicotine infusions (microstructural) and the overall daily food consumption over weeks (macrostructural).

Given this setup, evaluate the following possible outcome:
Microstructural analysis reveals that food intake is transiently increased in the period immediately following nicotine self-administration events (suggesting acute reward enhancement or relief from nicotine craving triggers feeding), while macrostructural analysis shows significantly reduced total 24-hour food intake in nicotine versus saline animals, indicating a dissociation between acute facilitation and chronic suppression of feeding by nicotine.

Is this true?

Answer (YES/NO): NO